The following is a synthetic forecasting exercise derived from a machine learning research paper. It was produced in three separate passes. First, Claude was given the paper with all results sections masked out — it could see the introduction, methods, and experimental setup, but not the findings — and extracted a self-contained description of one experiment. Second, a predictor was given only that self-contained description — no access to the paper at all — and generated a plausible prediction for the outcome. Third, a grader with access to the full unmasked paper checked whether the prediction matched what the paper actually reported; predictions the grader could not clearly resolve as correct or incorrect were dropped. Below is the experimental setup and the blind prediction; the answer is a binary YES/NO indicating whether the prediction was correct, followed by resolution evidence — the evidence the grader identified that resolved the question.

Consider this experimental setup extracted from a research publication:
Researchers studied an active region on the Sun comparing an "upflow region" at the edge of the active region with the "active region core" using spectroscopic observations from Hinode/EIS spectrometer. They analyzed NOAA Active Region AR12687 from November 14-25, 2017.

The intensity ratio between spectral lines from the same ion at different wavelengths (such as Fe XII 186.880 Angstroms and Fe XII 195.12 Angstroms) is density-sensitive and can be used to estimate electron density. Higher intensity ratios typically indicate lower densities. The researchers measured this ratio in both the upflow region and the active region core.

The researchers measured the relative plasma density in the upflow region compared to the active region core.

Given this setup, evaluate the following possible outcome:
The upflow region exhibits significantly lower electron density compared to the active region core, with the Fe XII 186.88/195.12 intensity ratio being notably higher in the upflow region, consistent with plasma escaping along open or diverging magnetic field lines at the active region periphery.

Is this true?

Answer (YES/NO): YES